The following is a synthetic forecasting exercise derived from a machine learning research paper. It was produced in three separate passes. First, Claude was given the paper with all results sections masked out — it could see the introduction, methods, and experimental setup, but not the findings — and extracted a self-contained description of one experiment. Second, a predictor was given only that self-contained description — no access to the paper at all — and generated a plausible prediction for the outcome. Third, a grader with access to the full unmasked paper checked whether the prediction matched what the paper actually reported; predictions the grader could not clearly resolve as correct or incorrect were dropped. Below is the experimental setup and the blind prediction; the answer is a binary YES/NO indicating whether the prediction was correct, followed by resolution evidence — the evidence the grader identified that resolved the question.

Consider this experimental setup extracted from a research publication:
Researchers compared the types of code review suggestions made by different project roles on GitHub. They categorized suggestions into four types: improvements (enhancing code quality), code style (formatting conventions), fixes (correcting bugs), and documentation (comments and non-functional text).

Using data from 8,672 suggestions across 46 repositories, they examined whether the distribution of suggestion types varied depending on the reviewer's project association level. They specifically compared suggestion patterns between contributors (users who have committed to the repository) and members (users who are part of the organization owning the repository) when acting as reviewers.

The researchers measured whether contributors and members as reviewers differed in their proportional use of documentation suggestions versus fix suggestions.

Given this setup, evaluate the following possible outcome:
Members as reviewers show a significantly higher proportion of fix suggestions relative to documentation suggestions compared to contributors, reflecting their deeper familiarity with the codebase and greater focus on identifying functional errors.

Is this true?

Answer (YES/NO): NO